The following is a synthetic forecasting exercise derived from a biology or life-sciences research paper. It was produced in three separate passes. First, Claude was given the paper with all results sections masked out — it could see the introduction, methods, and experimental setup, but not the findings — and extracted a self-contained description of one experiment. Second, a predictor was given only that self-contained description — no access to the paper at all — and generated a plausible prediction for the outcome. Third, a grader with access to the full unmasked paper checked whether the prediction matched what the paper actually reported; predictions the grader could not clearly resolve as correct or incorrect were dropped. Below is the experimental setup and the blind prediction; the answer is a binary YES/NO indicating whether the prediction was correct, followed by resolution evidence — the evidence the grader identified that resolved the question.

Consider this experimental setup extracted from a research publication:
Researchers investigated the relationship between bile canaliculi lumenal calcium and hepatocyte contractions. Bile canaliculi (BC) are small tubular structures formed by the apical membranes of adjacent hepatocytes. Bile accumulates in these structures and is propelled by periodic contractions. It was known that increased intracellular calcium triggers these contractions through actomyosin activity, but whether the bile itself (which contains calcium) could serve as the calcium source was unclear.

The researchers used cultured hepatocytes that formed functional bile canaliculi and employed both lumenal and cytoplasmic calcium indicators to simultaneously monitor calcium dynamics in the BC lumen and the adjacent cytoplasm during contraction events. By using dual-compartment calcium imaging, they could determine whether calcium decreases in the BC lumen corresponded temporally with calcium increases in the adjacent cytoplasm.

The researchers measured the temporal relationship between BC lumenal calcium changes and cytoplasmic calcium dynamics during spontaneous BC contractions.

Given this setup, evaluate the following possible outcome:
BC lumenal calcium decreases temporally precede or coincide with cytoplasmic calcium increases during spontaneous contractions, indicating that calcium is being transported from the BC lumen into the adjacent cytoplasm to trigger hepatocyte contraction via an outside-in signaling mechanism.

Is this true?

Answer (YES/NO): YES